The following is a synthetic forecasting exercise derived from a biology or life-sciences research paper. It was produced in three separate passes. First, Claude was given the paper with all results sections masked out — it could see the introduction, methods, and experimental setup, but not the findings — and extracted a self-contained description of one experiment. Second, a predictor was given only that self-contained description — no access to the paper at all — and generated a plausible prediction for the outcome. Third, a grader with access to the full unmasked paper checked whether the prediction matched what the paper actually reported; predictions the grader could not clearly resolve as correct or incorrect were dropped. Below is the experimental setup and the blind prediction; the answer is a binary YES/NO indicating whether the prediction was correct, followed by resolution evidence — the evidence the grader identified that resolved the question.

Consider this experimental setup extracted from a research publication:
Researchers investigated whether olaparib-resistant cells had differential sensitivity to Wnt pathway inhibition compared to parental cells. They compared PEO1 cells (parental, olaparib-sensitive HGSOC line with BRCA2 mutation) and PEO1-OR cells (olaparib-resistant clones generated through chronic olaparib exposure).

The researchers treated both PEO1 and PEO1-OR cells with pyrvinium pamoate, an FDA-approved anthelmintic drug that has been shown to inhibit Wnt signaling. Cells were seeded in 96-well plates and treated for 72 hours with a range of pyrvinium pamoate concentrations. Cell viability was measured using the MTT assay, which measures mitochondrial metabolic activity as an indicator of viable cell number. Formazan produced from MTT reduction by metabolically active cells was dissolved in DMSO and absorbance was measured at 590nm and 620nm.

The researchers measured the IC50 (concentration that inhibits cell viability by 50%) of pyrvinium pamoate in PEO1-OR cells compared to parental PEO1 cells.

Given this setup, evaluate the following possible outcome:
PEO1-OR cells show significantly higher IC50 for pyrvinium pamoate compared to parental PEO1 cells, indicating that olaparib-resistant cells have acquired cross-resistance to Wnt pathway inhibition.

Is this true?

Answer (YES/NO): NO